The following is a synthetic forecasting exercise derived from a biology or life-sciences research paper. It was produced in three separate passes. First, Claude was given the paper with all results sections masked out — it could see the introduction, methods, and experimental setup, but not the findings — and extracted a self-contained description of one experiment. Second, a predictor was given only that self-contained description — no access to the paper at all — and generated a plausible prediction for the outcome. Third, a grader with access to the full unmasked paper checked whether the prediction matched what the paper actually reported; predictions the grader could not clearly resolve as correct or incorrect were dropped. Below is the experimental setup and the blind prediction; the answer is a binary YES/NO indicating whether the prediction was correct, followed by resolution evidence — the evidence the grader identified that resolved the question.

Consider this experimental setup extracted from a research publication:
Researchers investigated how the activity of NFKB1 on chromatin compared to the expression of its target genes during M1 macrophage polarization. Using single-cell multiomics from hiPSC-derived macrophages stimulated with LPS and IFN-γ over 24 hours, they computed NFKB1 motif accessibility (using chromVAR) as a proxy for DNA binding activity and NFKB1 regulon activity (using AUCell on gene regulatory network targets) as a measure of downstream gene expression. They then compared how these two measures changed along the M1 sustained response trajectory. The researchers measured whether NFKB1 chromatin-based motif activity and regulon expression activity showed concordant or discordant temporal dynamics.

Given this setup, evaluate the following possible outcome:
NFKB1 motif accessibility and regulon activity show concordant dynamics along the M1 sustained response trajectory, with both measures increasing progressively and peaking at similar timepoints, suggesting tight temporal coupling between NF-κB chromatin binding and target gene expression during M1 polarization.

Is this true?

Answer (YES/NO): NO